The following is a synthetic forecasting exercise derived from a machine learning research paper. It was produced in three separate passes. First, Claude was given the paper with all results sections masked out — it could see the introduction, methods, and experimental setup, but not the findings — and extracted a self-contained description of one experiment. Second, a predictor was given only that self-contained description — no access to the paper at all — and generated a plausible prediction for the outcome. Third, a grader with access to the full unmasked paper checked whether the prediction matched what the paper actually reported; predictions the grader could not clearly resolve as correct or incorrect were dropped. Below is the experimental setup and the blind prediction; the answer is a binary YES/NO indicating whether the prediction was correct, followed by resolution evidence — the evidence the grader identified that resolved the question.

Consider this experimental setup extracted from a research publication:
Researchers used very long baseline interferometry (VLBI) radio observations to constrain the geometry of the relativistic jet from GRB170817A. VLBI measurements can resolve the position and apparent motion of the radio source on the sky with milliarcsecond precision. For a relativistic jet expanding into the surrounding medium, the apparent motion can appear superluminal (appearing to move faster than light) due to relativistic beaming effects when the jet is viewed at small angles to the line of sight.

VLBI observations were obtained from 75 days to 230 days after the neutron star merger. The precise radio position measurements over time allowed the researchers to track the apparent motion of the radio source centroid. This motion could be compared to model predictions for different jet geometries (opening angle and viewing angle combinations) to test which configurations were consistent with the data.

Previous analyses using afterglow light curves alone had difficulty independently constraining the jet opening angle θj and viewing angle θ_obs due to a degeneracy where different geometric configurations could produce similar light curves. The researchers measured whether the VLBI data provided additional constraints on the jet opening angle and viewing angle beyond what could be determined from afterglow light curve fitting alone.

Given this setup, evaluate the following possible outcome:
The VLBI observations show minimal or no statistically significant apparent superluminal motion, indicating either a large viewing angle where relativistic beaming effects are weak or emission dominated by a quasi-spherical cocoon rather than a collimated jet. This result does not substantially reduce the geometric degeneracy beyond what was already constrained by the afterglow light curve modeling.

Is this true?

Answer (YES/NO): NO